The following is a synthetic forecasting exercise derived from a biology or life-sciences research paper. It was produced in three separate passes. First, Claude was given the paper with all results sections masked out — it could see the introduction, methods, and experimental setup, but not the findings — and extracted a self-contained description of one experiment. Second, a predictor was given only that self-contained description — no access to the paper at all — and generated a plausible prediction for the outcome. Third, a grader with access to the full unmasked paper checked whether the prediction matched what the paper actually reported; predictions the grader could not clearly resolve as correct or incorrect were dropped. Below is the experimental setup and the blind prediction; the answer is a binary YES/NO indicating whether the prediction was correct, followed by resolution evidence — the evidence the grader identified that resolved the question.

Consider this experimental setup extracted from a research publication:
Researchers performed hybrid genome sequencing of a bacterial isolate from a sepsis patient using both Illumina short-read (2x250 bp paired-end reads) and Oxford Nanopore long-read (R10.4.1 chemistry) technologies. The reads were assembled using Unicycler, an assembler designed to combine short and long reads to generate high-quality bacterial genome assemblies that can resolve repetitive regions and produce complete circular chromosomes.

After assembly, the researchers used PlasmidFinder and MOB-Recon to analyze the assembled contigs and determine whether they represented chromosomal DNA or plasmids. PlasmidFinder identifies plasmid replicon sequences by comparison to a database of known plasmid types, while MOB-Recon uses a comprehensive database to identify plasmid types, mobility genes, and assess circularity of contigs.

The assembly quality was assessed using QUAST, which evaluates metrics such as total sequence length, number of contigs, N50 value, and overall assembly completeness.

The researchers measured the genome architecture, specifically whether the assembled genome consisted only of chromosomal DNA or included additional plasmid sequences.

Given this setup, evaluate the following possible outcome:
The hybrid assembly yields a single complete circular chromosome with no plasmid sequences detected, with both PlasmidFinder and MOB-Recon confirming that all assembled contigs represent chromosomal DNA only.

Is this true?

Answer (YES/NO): NO